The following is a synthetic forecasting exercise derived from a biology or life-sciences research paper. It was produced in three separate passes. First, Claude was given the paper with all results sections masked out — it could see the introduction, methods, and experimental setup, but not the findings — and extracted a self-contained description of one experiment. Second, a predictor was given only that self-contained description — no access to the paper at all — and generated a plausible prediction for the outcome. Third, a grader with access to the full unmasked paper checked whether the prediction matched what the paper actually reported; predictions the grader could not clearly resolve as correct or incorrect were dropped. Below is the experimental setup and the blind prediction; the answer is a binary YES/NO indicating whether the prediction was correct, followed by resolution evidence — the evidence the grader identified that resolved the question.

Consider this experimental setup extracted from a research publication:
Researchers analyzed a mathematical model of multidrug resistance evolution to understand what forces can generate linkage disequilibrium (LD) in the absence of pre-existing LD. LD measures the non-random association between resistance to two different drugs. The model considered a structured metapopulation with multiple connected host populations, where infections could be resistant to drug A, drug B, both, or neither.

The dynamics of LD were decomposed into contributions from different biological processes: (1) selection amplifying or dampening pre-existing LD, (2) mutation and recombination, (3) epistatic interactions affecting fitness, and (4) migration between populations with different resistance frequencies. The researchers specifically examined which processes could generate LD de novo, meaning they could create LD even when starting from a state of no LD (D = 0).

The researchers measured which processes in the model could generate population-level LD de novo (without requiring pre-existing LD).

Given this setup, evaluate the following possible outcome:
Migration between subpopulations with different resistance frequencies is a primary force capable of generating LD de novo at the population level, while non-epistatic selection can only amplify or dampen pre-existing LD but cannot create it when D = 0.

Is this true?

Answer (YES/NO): YES